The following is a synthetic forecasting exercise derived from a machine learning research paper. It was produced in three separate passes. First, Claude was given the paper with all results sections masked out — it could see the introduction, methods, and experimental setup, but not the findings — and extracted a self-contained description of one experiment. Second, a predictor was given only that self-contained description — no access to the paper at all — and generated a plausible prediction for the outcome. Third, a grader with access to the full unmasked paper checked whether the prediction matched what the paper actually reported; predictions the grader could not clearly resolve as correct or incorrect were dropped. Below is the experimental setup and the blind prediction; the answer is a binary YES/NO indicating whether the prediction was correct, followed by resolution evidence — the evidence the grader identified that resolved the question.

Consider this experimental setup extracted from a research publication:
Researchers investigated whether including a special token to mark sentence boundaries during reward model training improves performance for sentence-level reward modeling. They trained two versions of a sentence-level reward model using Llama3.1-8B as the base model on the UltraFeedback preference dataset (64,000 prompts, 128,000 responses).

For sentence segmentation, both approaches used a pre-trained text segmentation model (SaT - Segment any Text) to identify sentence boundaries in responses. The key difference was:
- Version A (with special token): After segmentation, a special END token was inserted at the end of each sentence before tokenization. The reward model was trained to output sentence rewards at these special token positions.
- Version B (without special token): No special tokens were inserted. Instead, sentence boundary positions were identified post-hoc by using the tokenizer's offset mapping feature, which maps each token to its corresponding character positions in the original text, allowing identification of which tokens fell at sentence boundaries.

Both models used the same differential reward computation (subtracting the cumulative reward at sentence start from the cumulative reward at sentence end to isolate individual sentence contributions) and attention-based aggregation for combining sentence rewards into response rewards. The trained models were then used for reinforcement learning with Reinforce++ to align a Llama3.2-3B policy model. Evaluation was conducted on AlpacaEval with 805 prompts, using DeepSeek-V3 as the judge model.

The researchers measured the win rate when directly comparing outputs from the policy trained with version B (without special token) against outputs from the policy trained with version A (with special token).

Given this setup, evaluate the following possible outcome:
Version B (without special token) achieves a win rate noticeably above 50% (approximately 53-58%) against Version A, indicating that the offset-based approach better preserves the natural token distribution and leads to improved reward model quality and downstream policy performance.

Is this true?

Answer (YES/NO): NO